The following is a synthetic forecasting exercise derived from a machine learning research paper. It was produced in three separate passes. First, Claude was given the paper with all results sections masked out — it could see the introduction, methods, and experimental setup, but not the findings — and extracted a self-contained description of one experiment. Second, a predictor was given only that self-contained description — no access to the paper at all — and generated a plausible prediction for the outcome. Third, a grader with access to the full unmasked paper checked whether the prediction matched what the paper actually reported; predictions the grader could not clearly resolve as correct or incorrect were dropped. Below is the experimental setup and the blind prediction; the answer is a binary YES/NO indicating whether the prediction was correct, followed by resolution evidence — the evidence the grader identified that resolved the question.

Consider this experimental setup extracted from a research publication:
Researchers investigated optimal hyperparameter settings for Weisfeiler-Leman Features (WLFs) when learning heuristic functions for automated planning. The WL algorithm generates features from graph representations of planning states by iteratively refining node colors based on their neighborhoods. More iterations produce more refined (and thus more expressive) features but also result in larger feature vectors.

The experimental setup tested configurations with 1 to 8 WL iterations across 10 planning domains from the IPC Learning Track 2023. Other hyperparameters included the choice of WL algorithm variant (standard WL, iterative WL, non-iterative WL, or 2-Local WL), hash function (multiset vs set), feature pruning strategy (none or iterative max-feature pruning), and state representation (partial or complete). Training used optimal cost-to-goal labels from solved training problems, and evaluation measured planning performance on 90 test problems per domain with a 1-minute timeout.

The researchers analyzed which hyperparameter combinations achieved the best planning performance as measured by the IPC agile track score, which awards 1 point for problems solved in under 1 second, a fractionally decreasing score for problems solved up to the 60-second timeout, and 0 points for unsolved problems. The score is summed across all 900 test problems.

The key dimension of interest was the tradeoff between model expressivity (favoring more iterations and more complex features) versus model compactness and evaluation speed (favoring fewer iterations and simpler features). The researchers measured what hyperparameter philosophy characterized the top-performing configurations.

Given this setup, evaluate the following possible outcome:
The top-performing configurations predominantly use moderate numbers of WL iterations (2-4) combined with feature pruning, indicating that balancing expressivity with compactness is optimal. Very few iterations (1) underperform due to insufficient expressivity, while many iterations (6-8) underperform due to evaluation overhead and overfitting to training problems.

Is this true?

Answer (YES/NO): NO